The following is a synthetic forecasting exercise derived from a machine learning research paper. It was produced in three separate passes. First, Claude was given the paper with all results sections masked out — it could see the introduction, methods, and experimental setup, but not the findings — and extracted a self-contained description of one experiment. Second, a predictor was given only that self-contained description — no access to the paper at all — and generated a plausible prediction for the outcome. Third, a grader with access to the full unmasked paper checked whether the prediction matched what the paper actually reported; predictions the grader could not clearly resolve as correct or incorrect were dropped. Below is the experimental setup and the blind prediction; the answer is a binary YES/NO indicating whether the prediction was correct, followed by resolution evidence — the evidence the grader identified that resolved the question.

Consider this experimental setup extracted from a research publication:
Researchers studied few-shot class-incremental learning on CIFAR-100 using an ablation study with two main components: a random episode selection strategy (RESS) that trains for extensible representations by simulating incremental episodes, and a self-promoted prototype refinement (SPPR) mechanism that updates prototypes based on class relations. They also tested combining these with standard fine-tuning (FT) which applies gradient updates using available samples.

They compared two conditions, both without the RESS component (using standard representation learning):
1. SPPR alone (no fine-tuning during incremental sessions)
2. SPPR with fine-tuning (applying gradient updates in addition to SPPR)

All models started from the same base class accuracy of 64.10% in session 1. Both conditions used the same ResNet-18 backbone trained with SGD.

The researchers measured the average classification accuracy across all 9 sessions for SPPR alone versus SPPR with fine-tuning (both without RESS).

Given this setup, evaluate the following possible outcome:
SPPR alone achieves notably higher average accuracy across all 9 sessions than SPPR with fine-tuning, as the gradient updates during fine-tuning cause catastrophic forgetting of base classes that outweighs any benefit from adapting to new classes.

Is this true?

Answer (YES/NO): YES